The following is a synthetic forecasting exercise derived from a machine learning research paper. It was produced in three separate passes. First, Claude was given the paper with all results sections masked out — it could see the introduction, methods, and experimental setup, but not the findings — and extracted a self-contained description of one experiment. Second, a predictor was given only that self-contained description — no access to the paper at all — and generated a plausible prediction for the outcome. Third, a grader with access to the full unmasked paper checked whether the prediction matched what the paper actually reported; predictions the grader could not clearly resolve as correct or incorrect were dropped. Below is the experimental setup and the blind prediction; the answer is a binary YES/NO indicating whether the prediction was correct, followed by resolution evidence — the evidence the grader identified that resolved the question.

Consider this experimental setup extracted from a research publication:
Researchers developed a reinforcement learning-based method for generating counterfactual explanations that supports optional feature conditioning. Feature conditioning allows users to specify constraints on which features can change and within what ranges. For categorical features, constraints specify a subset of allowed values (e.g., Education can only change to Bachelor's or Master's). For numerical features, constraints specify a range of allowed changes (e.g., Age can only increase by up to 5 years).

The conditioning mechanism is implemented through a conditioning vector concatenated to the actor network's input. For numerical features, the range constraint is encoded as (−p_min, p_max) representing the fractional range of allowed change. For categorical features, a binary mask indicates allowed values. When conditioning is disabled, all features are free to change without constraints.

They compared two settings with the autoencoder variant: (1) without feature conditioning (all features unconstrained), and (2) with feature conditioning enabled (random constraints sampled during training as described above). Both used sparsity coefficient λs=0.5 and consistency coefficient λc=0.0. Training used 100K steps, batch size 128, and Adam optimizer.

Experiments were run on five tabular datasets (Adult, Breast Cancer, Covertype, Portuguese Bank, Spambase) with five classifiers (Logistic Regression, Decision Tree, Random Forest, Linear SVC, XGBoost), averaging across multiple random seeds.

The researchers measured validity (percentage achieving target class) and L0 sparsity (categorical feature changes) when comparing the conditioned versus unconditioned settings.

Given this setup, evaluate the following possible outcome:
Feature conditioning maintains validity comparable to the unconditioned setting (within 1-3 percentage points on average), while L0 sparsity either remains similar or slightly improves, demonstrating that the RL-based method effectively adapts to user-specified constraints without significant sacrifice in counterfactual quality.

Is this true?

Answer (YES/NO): YES